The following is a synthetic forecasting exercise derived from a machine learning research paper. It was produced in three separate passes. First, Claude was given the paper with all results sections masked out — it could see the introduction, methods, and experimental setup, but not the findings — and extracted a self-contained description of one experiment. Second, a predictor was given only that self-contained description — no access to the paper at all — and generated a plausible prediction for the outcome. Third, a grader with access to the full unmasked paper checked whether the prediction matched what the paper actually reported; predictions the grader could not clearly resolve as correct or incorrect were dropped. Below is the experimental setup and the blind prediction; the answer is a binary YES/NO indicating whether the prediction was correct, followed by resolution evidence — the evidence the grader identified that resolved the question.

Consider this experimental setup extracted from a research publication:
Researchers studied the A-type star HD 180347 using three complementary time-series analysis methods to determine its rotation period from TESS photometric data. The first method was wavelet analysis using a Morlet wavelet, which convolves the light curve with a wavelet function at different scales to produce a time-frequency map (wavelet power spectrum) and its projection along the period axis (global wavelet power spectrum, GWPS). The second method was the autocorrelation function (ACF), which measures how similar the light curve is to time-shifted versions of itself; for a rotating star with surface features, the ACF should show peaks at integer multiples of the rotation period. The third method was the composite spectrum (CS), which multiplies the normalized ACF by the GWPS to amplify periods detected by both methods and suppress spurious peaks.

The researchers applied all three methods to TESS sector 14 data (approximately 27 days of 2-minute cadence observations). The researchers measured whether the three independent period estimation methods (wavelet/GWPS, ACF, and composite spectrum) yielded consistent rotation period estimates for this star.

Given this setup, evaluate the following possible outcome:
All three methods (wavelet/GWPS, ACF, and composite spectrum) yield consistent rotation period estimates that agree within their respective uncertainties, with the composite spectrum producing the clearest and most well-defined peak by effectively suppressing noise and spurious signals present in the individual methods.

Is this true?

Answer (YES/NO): YES